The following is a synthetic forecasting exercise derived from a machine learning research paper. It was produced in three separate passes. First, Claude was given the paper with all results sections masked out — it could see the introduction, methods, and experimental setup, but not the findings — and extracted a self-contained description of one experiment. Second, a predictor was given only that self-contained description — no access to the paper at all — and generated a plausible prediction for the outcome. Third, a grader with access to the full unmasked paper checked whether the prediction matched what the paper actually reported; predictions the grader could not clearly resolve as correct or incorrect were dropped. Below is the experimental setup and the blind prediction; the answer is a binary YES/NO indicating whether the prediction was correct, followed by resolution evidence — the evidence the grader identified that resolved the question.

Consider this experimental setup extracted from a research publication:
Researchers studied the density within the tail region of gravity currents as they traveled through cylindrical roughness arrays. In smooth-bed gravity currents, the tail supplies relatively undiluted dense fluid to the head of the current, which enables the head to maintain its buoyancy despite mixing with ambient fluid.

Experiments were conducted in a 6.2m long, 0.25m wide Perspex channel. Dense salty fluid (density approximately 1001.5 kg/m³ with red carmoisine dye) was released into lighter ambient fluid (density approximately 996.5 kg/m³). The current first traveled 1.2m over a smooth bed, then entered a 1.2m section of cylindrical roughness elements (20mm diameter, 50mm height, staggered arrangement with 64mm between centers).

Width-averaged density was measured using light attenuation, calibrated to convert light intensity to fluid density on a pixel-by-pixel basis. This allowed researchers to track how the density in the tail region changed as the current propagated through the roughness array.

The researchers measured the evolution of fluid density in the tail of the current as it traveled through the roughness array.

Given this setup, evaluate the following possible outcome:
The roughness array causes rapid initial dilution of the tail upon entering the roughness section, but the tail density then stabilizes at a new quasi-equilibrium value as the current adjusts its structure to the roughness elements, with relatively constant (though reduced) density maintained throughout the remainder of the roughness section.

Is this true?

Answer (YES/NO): NO